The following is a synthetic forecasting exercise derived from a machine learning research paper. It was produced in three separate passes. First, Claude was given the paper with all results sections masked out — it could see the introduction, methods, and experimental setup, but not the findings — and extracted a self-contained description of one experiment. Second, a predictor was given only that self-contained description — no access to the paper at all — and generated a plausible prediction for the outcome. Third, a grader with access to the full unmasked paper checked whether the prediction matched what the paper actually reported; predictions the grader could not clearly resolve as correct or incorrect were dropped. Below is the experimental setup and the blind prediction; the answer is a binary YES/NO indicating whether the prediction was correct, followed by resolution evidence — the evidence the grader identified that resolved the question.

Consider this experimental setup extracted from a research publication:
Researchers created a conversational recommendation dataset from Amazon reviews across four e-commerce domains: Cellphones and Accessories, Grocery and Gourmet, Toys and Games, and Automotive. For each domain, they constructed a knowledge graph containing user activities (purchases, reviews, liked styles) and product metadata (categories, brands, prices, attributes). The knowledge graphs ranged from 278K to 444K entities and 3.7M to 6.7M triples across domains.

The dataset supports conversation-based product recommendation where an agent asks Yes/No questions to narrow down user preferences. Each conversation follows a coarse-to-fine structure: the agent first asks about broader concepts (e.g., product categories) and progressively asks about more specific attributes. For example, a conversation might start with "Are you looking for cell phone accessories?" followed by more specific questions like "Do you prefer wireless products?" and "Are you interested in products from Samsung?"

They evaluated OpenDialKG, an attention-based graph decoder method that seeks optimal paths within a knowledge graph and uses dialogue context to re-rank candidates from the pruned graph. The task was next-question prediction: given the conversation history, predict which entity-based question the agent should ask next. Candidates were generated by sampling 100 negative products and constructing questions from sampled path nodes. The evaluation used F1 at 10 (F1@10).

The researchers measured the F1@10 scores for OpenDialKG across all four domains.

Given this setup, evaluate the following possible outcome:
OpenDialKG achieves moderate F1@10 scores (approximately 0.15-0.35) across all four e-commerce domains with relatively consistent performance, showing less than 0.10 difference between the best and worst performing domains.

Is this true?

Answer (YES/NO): NO